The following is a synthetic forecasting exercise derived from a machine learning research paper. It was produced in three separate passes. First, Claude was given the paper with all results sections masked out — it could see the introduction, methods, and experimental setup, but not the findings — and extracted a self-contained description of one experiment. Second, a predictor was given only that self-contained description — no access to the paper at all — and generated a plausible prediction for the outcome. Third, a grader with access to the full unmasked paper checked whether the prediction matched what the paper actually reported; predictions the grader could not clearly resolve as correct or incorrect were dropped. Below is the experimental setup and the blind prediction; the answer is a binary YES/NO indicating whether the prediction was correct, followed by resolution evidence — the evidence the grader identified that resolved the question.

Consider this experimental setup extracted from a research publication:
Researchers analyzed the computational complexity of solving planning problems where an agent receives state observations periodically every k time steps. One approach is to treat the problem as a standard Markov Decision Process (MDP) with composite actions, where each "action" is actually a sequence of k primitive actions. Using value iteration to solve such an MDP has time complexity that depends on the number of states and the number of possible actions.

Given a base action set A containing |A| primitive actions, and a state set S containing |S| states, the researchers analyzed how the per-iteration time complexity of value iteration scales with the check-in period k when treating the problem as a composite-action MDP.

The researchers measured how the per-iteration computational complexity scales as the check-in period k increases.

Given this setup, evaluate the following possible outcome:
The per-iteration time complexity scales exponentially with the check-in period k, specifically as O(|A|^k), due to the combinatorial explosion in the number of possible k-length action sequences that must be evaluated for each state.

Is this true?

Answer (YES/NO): YES